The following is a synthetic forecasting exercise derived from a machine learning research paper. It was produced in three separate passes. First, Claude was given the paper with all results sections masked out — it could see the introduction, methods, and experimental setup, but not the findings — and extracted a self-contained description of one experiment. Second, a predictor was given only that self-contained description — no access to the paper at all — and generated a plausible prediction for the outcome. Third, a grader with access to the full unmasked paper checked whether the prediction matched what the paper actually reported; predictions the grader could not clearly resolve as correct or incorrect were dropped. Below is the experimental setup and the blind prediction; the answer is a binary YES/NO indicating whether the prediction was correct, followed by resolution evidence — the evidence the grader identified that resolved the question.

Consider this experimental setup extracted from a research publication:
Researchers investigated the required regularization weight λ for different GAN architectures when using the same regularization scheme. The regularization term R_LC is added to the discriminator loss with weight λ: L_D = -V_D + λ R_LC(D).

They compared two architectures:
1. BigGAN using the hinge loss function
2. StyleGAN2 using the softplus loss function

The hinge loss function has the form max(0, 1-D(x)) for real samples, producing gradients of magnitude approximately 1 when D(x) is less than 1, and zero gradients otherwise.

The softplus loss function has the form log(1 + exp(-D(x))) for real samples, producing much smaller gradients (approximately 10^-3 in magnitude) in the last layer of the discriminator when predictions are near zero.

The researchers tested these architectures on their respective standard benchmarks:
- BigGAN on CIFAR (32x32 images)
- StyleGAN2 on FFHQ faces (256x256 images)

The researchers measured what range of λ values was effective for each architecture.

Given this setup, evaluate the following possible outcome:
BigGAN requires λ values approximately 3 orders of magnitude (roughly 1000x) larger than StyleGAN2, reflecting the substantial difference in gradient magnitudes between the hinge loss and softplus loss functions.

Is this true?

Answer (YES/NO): NO